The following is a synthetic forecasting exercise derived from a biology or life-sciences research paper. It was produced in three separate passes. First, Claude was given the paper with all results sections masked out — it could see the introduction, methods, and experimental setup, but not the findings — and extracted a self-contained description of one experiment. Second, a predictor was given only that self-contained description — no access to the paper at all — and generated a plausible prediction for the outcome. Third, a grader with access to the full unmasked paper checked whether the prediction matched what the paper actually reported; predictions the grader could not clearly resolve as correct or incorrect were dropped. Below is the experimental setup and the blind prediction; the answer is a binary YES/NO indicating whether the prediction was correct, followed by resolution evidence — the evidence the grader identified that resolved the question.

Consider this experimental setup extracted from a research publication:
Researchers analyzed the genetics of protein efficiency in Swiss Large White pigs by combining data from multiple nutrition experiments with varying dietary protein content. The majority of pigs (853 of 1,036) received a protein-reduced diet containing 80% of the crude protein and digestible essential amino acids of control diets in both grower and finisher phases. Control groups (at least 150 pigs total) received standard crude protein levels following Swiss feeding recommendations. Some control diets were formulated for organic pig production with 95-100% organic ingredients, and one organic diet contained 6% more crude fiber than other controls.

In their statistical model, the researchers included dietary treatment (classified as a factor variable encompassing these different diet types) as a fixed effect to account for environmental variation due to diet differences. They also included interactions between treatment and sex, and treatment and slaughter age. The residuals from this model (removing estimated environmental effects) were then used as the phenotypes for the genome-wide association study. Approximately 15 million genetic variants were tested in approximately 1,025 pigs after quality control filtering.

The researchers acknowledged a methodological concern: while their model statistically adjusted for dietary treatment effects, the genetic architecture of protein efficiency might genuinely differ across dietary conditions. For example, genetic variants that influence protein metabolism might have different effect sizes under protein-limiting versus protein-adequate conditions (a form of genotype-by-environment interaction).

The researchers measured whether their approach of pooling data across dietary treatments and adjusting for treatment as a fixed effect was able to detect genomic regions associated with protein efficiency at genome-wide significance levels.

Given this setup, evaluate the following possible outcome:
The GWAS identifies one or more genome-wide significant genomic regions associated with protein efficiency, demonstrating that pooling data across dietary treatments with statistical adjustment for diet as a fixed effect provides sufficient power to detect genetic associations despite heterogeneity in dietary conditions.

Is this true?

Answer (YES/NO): NO